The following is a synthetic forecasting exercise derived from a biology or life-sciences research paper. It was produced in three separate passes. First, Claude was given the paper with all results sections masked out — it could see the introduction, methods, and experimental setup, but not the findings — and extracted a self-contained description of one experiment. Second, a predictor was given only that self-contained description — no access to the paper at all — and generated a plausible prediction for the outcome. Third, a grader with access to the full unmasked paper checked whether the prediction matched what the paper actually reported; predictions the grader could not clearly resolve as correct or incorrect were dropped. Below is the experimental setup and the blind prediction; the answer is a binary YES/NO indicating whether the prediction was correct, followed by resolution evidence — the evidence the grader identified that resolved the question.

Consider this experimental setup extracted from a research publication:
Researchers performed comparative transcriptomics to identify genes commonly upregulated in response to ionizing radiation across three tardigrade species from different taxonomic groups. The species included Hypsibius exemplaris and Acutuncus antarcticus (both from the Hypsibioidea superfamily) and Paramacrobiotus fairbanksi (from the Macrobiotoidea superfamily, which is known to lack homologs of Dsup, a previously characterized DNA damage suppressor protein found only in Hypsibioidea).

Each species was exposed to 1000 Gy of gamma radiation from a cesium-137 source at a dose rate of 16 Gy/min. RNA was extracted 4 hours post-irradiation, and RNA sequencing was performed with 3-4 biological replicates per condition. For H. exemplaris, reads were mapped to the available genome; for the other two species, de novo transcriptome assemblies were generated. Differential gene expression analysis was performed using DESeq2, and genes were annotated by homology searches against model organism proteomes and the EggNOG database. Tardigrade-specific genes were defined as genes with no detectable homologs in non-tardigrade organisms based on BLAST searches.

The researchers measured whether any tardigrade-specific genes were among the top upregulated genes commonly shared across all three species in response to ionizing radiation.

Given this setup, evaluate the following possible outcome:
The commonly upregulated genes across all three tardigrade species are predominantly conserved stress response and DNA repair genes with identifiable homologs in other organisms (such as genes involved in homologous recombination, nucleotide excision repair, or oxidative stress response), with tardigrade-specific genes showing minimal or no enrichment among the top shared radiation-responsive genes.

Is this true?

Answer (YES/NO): NO